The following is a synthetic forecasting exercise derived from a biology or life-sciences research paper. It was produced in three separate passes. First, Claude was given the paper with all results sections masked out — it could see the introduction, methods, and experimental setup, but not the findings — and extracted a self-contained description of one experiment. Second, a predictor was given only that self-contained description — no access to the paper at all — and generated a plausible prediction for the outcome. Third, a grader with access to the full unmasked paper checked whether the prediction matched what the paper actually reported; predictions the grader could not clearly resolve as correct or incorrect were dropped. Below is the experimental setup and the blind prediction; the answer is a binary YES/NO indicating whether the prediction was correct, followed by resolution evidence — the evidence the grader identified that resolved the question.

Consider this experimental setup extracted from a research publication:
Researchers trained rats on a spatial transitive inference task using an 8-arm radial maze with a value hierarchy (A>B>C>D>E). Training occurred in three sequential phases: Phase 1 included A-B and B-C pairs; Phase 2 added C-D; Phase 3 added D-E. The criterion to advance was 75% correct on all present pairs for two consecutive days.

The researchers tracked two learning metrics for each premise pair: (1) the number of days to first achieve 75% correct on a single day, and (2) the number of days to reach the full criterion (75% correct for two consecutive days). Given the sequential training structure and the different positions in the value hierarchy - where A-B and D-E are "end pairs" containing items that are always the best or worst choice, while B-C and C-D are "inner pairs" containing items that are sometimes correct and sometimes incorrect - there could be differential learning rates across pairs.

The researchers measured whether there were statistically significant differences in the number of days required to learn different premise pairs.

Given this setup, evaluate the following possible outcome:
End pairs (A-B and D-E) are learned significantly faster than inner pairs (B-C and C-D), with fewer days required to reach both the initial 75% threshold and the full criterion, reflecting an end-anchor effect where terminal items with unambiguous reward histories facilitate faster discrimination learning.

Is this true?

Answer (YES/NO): NO